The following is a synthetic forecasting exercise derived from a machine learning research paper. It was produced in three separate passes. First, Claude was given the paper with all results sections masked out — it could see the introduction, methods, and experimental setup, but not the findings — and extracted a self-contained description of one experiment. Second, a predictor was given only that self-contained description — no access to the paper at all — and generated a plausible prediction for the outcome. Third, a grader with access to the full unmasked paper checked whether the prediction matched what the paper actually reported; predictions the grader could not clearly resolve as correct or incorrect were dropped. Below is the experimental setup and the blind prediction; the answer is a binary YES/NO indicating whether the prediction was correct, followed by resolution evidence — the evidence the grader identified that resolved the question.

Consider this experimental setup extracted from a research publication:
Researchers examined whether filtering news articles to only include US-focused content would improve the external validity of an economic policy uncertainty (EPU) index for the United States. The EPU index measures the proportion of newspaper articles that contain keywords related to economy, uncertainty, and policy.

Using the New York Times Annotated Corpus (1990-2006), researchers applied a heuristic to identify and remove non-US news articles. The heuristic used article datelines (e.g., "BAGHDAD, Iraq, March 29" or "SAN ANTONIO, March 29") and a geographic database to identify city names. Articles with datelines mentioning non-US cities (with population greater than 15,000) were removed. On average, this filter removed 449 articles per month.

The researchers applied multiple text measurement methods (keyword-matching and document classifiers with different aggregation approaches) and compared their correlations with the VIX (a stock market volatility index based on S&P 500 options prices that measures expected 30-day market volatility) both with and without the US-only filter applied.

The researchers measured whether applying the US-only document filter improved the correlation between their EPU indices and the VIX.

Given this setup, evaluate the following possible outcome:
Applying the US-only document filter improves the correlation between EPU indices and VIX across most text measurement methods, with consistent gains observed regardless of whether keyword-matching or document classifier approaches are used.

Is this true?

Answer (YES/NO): YES